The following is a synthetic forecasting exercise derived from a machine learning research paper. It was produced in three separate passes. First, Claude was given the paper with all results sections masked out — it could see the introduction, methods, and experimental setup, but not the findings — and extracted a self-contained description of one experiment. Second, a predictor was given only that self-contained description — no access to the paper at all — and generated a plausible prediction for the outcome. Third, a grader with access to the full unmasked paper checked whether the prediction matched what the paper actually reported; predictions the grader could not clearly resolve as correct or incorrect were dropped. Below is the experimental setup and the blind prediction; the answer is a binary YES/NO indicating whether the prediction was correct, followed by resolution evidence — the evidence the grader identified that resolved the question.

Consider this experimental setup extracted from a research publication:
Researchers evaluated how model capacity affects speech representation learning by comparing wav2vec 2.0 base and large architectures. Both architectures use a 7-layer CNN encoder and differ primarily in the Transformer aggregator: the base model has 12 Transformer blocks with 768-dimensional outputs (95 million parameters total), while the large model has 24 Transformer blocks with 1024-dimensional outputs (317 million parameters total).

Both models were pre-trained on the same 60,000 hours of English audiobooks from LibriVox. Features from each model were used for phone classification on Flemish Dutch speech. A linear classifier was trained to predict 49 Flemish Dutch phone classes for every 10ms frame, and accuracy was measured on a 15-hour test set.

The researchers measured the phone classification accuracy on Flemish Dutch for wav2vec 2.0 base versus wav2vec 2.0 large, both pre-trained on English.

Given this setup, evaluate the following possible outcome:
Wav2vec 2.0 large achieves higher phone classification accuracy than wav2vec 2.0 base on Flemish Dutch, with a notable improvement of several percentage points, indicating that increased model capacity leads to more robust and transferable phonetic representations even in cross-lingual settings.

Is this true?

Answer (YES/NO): NO